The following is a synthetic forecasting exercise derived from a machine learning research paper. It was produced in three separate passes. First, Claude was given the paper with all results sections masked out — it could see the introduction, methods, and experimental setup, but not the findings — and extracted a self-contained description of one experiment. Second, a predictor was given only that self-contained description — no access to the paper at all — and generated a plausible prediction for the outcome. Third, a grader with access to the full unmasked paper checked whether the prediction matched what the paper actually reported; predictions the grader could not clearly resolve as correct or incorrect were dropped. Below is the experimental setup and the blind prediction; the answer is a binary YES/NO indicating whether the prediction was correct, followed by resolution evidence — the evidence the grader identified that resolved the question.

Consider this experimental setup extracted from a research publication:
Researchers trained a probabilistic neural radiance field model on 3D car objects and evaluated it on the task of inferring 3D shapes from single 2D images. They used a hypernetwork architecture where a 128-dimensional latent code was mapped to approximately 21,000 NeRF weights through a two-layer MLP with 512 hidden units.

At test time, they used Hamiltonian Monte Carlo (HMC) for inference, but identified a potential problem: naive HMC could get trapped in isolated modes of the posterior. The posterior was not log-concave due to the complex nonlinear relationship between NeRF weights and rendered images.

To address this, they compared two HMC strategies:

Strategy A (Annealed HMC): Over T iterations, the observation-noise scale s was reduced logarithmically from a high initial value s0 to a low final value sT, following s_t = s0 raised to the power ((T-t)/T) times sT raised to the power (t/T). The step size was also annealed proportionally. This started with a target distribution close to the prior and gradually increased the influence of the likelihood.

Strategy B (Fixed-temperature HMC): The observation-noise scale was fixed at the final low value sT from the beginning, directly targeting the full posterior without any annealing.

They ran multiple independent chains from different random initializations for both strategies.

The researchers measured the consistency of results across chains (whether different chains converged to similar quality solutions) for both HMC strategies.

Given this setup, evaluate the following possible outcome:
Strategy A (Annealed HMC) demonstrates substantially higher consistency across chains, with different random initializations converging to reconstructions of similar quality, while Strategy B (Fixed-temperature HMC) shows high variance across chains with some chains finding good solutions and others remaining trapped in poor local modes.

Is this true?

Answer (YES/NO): YES